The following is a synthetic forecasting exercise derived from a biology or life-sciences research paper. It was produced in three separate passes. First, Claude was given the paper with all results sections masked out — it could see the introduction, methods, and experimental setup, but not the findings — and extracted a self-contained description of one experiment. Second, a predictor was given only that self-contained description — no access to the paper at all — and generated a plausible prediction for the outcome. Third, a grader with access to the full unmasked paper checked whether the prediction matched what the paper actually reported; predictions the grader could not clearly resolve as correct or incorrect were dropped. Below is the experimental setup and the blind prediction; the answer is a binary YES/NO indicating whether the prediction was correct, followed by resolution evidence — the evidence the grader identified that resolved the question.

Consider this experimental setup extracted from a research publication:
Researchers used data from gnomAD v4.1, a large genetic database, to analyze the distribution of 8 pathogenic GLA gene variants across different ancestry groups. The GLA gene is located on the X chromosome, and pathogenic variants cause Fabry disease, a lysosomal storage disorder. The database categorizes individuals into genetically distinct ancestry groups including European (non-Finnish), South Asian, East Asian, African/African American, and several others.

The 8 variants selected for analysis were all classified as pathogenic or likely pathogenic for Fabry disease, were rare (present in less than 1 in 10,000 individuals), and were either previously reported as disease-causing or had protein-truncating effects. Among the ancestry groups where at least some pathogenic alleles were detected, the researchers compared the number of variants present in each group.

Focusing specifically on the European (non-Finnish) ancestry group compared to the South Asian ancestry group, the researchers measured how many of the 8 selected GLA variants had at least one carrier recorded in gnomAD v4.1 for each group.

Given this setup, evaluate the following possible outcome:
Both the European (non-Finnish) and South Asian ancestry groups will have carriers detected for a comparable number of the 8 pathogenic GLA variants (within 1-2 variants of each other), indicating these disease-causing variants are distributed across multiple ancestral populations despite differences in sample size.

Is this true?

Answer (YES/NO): NO